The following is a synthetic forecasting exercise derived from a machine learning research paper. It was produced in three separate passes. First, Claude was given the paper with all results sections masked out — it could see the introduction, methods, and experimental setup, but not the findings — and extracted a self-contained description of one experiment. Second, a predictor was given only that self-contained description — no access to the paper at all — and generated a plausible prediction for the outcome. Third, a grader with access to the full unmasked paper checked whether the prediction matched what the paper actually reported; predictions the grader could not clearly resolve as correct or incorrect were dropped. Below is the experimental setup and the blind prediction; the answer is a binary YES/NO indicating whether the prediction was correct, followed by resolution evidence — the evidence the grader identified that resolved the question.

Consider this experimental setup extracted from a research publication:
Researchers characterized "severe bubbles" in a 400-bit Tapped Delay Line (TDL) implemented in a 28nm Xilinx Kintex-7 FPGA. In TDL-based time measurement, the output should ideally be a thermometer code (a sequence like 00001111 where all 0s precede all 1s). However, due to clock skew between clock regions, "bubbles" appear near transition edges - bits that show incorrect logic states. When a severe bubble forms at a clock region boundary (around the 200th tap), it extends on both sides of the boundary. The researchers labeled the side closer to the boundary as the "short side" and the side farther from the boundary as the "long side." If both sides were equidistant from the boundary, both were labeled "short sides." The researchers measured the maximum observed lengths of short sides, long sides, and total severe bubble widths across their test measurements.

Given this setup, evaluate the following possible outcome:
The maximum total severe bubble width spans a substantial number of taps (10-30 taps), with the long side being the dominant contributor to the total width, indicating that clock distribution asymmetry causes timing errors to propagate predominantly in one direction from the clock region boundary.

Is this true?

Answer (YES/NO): YES